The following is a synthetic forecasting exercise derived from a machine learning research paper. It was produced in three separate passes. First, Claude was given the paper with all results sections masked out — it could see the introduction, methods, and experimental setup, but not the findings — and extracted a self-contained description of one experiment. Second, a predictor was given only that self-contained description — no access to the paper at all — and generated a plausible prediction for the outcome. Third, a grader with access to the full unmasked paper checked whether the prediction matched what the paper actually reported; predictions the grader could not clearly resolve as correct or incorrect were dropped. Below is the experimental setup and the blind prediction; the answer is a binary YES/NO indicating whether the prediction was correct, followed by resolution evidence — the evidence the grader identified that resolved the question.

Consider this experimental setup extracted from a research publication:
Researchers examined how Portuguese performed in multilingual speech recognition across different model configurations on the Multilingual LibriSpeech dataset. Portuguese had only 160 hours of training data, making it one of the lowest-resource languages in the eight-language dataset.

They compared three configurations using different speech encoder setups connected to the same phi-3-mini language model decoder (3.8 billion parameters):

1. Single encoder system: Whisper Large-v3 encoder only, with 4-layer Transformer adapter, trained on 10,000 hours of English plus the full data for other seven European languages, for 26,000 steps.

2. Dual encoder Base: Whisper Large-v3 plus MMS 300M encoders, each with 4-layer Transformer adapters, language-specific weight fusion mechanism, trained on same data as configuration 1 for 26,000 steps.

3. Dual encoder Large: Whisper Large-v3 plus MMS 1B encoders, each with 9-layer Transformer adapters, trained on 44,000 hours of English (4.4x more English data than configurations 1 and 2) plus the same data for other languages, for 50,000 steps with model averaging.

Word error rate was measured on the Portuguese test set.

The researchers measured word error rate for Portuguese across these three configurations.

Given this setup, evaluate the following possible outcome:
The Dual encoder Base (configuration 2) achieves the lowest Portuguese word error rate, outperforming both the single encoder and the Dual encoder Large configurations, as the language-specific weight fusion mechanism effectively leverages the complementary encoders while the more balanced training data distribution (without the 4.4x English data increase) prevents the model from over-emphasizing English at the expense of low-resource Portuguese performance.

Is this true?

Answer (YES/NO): YES